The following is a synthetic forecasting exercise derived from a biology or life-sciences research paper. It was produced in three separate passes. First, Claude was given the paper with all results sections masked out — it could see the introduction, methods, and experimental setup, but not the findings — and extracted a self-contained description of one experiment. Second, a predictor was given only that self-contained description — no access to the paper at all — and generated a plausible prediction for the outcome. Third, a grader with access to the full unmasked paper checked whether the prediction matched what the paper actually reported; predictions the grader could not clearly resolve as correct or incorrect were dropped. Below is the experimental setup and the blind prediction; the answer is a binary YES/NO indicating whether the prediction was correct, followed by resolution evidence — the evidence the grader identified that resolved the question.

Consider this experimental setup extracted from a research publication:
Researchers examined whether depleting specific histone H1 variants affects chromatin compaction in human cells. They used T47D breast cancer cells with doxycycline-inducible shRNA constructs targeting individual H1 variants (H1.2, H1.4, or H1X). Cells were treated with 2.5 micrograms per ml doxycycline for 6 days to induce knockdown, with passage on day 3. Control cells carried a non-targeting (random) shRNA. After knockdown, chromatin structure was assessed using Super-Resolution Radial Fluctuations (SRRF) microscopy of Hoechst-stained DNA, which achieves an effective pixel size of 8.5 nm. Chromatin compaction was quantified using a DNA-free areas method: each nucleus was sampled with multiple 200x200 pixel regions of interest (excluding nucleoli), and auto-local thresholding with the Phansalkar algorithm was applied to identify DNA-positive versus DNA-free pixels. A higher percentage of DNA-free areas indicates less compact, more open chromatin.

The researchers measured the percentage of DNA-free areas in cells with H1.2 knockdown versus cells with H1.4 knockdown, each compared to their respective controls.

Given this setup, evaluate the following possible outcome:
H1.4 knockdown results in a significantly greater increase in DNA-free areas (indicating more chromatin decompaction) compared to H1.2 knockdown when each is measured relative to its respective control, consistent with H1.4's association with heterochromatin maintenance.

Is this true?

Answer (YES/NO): NO